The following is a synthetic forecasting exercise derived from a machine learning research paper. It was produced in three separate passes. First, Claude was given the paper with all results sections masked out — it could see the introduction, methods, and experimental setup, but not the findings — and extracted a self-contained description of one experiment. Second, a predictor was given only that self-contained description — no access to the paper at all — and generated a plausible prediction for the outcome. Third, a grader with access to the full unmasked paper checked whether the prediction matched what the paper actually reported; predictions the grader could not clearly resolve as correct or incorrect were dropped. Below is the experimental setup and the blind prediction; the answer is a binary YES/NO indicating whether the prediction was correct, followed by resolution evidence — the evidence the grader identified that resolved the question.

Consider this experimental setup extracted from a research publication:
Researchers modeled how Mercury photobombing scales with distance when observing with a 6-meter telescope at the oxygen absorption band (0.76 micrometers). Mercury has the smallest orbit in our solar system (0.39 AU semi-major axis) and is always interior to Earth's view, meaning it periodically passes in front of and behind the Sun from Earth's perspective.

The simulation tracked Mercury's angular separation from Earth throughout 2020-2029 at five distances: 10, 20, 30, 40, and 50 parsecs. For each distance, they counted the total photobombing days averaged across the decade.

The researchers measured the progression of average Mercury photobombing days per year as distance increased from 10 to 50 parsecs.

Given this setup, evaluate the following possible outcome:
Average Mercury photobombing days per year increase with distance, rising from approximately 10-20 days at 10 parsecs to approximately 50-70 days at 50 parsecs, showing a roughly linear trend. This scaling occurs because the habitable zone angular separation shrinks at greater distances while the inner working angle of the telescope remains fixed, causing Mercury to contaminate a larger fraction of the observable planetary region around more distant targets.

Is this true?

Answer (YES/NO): NO